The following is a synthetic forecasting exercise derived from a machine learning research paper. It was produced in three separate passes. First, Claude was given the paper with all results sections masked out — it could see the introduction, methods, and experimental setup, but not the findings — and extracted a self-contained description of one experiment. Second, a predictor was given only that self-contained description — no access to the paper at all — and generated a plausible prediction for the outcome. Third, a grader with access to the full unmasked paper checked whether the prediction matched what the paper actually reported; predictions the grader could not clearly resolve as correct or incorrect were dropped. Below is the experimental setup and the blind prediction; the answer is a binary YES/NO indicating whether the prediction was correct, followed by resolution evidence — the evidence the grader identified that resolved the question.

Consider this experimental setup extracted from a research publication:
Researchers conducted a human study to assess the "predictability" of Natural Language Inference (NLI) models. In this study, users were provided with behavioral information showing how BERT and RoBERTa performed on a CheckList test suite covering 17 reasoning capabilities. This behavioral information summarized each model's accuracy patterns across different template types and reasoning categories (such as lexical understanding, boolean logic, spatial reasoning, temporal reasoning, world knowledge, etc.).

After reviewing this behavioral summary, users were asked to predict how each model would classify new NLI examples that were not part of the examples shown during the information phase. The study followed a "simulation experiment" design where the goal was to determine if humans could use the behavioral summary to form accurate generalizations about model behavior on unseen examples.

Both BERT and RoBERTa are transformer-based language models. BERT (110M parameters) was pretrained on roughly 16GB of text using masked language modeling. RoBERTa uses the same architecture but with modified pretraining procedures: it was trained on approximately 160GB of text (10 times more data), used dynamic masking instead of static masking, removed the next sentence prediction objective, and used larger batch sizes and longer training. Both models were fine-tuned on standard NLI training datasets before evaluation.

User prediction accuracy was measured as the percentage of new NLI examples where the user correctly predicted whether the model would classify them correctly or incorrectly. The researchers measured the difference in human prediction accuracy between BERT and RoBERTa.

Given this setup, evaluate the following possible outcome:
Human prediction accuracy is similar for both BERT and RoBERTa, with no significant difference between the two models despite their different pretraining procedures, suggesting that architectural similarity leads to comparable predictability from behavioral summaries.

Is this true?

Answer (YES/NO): NO